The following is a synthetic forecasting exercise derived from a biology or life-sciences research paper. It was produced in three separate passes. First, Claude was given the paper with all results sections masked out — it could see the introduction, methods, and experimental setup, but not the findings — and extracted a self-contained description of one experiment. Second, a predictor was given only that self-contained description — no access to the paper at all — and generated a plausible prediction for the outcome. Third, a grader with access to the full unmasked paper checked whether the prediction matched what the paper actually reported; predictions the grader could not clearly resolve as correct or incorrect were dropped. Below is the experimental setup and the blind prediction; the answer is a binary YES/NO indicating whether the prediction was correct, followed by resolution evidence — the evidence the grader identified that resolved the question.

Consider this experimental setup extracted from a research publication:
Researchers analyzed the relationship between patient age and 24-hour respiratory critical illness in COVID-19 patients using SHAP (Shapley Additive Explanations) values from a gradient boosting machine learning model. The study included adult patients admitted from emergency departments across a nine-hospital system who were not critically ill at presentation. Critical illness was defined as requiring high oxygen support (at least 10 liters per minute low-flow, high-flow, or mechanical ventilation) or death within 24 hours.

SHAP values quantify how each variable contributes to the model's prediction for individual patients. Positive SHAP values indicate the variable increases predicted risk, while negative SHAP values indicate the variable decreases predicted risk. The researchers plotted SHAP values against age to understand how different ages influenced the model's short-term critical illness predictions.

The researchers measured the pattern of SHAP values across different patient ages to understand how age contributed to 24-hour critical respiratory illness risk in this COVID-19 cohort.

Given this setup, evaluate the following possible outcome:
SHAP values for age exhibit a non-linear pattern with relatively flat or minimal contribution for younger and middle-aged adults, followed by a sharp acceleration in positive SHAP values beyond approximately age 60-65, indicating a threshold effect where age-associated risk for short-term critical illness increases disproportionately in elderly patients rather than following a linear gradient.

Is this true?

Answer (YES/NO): NO